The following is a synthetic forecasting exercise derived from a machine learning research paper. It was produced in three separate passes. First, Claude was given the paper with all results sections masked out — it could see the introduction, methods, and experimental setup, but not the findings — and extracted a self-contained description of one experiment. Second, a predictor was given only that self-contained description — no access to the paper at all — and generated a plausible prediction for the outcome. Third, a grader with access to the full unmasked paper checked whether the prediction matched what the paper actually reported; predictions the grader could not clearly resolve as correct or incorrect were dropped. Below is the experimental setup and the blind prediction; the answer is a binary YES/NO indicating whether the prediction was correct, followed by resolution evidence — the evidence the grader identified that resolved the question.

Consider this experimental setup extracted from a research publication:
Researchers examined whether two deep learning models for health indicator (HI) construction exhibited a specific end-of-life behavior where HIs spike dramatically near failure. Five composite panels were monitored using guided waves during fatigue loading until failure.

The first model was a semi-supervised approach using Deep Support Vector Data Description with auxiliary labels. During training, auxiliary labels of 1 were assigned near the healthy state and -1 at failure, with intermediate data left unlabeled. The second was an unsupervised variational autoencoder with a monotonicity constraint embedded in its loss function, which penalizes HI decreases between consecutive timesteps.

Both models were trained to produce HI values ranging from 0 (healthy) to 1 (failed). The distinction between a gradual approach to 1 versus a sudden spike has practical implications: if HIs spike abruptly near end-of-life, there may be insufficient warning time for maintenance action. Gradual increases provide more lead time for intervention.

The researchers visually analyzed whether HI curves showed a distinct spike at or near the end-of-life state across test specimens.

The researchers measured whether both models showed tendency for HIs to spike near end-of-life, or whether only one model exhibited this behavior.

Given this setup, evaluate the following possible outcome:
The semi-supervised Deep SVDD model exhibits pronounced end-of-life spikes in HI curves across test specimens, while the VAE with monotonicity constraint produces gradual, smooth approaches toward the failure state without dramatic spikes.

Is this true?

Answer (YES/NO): NO